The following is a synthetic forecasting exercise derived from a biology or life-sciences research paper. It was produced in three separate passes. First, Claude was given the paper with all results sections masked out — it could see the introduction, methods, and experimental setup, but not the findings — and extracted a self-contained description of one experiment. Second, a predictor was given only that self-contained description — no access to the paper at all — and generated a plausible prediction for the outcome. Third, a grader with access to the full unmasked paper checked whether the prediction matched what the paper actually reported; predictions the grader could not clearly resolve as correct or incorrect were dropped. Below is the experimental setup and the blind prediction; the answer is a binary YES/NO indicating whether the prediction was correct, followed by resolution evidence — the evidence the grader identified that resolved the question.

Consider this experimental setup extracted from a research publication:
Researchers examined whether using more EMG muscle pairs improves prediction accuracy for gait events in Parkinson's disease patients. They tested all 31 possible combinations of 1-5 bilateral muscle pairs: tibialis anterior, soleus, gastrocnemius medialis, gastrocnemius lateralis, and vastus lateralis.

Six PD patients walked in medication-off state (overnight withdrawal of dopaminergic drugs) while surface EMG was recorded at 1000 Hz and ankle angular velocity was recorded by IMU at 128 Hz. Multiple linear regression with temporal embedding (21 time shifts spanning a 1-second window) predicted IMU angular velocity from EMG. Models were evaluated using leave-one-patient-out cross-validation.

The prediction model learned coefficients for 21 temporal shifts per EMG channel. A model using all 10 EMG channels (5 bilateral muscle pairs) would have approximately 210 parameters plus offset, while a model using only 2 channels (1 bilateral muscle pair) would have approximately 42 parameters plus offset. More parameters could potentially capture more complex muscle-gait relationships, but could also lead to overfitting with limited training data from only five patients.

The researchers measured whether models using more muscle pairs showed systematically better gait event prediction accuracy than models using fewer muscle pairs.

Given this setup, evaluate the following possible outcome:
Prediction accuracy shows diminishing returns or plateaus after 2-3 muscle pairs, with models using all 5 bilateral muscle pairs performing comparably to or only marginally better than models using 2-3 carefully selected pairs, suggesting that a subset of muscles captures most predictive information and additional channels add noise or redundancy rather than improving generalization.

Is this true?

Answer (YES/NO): NO